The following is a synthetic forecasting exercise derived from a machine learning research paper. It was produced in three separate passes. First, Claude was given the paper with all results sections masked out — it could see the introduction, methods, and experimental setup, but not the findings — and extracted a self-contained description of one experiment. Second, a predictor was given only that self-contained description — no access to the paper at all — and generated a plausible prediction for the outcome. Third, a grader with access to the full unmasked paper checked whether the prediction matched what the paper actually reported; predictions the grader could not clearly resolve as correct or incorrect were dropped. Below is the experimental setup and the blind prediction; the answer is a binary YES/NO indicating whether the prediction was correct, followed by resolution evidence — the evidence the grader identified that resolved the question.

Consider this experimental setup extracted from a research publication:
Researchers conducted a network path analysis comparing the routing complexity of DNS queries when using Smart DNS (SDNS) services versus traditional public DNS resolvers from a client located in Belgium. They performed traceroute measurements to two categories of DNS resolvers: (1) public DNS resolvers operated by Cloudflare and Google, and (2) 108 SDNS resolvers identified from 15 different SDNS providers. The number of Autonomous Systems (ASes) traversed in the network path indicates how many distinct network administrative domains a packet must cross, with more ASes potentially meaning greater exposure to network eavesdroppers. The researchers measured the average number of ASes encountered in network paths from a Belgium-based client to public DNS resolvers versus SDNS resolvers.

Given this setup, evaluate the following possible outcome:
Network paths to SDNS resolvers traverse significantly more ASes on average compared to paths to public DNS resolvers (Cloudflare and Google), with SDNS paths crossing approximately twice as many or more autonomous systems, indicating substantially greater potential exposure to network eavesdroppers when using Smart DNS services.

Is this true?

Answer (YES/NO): YES